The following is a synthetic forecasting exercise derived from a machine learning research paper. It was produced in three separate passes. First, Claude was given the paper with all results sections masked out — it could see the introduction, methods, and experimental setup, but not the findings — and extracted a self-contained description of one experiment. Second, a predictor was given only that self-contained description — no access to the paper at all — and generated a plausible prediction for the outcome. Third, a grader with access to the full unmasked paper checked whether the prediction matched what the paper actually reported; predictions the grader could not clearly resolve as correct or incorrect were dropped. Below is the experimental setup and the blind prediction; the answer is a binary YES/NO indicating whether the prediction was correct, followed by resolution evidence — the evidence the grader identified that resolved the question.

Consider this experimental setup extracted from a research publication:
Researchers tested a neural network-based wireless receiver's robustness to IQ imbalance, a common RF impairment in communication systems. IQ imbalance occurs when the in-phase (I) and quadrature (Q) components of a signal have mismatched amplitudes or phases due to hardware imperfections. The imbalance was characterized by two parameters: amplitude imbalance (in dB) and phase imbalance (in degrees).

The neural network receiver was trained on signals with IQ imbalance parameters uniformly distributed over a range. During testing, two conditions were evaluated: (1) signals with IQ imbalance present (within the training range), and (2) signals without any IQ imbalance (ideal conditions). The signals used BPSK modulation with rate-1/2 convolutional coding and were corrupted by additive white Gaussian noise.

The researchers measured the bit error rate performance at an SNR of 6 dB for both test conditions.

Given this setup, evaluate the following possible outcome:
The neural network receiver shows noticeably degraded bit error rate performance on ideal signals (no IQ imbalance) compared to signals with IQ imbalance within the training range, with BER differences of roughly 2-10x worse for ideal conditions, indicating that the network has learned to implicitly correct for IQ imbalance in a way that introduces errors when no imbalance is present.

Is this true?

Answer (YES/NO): NO